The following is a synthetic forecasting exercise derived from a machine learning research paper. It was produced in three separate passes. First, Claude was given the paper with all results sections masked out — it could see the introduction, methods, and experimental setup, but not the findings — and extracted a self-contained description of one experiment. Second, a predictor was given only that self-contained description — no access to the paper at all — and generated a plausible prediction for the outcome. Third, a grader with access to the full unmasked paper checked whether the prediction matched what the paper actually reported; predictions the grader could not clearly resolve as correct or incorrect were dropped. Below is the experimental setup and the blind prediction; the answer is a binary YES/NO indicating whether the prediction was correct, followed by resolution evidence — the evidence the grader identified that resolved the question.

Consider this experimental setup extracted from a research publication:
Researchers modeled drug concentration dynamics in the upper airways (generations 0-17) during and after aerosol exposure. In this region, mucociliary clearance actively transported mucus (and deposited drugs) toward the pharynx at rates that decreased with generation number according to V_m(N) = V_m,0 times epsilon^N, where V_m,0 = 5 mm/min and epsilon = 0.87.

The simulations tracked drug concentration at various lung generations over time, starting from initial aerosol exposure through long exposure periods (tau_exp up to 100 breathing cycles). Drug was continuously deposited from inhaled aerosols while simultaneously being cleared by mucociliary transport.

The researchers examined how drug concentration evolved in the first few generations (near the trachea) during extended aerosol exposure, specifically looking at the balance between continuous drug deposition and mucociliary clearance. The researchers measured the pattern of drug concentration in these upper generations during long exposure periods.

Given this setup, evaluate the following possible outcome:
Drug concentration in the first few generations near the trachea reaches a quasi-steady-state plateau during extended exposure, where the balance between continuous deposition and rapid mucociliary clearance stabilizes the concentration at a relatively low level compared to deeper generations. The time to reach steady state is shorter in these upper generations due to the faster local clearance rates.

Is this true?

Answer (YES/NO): NO